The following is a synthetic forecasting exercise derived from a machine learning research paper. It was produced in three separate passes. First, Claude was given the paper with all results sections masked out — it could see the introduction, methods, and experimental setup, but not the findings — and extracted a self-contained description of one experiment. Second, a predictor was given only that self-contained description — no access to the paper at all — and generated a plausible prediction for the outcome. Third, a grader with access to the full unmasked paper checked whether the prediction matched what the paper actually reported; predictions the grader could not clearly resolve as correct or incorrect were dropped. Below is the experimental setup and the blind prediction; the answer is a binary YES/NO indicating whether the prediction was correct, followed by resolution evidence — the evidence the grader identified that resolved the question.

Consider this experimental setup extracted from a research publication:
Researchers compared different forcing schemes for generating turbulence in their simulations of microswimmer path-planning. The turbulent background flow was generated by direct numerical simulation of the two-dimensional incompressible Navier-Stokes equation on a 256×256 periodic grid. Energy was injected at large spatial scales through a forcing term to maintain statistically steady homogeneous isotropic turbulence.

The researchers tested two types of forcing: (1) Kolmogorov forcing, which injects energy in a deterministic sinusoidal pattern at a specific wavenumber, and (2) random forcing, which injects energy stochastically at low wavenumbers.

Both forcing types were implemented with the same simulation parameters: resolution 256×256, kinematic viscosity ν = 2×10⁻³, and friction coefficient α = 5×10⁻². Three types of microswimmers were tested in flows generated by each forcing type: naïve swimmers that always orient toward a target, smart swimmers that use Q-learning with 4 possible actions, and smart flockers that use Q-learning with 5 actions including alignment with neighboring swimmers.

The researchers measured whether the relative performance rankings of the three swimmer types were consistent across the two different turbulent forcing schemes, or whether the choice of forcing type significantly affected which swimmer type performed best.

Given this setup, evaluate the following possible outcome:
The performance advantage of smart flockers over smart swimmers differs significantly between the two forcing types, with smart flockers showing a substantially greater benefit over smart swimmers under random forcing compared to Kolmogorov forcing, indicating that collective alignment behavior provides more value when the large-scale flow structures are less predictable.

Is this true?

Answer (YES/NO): NO